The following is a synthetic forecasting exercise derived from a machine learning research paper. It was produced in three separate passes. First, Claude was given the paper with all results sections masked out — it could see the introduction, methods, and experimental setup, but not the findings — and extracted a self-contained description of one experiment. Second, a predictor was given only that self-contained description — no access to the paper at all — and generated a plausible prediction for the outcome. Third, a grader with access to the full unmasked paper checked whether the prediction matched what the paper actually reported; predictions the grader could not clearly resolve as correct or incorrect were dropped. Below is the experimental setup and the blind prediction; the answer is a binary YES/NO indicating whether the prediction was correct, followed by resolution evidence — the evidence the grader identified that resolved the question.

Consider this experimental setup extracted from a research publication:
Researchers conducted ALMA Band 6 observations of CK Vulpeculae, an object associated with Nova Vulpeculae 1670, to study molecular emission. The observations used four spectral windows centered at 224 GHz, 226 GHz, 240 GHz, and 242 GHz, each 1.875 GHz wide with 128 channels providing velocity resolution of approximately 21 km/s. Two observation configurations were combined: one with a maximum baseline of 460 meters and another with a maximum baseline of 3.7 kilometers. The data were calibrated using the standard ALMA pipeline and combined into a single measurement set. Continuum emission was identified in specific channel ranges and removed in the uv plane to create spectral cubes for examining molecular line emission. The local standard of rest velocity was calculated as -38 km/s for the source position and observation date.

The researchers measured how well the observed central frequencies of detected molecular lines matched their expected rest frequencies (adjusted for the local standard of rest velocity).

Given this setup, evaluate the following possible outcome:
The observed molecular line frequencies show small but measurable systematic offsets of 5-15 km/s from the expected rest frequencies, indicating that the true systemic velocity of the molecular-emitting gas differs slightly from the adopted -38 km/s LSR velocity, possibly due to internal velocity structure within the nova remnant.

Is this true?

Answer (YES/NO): NO